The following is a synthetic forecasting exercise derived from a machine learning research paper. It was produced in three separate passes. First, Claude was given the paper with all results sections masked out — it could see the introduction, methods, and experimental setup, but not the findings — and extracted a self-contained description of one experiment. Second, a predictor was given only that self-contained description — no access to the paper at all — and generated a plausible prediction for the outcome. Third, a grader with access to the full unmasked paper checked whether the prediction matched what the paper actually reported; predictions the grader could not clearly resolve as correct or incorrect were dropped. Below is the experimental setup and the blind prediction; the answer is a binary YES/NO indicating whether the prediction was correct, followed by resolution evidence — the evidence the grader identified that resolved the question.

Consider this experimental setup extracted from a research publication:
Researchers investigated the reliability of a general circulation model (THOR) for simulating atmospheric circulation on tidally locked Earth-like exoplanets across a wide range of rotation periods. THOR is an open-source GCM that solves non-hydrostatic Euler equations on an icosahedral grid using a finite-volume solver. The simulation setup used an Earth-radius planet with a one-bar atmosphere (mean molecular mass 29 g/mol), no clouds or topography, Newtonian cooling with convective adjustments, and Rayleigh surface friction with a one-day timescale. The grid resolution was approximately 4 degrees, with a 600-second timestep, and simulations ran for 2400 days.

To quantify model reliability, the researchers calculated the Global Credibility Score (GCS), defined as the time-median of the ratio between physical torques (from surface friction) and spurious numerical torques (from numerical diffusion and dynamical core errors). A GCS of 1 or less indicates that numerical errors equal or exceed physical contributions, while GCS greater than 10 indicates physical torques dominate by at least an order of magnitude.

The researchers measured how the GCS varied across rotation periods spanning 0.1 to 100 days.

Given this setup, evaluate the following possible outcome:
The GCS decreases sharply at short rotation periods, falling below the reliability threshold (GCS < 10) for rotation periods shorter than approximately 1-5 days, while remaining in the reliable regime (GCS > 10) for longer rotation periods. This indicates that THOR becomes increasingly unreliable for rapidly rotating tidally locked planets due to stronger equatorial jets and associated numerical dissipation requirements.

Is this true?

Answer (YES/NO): NO